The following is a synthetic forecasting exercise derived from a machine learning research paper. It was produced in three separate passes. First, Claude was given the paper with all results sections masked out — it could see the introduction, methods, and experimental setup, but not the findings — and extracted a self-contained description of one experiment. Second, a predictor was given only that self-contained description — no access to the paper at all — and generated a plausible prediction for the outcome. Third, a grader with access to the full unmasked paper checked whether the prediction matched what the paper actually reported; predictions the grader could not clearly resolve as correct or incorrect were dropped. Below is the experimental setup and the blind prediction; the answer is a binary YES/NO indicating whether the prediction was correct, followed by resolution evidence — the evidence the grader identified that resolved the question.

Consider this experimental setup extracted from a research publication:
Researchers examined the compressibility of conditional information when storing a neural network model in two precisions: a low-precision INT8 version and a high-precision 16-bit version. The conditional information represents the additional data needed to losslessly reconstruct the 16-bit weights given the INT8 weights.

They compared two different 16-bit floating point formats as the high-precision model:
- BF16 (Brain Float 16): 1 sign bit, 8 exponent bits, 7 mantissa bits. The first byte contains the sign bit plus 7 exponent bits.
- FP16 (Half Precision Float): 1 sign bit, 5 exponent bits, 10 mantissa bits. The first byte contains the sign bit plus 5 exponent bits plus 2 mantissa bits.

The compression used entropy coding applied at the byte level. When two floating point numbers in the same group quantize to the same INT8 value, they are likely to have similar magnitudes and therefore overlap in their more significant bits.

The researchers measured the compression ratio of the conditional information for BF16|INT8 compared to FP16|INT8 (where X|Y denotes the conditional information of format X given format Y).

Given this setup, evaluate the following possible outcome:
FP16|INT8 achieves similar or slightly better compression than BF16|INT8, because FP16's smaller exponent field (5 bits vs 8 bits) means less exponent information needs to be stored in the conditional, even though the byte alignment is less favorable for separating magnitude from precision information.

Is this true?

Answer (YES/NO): NO